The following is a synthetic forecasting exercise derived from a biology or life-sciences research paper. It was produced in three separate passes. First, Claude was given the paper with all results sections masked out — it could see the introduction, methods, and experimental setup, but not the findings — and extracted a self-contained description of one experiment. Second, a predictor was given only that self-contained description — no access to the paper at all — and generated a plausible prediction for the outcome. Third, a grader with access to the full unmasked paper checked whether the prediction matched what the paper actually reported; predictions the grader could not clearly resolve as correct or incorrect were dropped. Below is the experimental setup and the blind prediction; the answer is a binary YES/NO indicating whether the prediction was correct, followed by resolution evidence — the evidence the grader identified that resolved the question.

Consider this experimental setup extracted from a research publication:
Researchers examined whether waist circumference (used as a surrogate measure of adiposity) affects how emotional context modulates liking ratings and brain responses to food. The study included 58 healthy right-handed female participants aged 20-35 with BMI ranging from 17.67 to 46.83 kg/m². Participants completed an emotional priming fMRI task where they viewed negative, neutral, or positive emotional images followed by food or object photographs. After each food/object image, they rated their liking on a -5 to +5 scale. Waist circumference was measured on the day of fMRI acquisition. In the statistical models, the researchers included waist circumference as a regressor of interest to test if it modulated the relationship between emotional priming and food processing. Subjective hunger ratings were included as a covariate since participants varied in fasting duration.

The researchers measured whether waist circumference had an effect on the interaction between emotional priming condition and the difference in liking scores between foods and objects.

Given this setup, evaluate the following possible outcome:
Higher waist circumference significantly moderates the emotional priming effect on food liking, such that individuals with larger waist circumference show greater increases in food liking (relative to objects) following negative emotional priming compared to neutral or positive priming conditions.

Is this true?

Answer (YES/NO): NO